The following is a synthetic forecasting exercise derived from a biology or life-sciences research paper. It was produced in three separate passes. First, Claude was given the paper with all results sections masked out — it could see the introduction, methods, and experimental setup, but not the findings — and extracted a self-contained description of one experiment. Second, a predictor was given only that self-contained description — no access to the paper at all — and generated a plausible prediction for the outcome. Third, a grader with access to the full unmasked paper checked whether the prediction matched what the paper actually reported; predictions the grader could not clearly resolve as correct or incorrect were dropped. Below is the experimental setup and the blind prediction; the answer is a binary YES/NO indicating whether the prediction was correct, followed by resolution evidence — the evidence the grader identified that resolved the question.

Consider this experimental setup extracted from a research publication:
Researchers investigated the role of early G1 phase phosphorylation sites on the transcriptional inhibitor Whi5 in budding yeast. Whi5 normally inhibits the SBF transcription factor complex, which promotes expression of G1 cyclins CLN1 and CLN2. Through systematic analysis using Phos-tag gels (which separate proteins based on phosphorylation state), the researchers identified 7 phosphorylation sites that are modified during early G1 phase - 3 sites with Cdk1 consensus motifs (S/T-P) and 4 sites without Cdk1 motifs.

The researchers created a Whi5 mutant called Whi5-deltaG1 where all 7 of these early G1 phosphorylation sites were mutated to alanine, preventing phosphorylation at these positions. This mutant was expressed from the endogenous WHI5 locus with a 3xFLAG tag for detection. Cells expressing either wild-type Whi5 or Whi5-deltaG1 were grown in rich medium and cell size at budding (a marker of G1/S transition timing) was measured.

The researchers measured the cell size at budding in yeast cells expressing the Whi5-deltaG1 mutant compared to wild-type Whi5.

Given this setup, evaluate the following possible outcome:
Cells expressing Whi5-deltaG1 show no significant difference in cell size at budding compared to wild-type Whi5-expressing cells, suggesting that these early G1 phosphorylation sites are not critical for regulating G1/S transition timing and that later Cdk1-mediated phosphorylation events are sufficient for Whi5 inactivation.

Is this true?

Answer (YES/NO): NO